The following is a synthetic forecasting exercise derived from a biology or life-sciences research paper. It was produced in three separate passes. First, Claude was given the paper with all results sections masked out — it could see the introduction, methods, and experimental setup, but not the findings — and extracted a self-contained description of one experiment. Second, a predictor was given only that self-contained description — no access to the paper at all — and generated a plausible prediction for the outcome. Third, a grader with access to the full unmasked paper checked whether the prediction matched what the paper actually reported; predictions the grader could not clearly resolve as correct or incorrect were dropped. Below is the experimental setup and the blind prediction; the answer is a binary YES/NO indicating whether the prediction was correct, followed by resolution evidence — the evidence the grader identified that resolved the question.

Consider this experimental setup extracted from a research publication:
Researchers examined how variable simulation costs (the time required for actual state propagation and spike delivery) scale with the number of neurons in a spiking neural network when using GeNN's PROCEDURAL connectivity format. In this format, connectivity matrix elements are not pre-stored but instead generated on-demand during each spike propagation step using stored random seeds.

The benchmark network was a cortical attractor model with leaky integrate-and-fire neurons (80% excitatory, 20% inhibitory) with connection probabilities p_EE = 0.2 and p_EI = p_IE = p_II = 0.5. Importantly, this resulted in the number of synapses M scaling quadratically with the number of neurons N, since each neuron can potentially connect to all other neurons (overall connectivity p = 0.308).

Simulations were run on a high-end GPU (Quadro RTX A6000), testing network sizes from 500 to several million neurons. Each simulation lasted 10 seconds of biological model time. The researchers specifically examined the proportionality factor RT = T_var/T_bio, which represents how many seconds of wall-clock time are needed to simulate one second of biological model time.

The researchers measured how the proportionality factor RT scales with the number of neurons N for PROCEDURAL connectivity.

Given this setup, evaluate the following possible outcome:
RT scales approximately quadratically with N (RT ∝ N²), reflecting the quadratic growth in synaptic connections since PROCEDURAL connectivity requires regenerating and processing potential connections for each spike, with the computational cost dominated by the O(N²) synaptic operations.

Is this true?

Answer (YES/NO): YES